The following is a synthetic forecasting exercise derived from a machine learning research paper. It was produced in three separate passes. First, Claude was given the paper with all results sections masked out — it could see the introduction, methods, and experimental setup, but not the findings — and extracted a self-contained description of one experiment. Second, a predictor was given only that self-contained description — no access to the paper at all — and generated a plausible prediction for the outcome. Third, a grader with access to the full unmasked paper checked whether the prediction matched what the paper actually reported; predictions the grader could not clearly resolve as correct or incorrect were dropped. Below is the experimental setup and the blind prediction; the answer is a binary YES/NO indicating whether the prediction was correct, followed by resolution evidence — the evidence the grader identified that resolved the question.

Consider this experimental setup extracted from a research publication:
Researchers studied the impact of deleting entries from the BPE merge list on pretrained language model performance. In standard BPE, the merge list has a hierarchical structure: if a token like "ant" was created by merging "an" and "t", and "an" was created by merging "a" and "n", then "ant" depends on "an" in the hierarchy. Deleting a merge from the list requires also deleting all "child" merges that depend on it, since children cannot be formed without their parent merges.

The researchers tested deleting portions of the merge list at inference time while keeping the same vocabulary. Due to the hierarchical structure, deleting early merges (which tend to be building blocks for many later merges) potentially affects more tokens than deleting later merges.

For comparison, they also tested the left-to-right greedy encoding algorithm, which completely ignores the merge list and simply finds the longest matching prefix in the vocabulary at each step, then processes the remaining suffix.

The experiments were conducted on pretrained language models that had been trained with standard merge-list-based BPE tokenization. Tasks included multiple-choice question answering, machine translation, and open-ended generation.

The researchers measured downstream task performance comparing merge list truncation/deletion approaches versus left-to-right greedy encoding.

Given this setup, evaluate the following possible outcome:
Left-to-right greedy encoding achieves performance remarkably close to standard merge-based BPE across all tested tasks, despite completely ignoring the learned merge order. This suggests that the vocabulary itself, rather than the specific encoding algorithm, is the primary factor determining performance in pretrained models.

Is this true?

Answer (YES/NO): NO